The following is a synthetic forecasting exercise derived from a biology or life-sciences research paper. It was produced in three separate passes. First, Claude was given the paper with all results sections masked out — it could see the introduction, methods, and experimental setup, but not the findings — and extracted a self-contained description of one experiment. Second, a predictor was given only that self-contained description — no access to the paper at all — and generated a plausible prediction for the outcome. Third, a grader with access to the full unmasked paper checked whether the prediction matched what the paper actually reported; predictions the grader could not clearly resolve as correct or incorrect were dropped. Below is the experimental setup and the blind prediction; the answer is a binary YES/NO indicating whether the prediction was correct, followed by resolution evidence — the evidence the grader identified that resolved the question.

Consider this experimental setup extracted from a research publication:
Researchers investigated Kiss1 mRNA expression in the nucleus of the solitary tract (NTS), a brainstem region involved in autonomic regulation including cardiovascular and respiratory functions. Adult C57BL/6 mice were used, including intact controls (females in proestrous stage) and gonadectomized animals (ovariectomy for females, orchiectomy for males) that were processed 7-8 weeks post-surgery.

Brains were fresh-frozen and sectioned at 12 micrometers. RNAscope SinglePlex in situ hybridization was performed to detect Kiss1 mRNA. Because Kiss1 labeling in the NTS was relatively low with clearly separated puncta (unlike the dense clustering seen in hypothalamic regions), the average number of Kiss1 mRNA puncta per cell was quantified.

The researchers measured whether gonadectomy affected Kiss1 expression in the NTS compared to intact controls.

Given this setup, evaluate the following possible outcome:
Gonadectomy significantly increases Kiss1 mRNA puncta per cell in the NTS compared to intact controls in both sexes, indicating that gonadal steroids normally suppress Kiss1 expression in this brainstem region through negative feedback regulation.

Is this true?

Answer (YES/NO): NO